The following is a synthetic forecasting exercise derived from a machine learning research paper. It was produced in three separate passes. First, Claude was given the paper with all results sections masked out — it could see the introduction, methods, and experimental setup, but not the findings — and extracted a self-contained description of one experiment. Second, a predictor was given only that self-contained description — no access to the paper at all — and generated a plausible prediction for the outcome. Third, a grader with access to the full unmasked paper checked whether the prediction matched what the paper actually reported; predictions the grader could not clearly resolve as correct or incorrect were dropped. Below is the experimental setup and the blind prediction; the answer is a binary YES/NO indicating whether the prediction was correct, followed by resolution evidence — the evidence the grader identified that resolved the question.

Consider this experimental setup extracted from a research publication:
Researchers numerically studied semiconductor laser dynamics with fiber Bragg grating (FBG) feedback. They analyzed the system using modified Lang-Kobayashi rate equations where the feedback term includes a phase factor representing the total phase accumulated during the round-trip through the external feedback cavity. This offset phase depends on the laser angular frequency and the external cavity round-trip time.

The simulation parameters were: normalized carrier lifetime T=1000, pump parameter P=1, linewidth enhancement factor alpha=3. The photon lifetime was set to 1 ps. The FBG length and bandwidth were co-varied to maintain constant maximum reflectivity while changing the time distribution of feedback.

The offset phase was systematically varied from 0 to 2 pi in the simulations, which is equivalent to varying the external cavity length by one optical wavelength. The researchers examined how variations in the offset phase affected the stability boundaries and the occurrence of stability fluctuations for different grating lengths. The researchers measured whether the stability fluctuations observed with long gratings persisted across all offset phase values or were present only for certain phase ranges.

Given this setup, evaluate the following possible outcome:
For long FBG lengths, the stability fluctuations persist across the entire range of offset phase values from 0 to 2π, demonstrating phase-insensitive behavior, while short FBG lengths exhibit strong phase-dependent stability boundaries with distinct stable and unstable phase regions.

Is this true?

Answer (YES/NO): NO